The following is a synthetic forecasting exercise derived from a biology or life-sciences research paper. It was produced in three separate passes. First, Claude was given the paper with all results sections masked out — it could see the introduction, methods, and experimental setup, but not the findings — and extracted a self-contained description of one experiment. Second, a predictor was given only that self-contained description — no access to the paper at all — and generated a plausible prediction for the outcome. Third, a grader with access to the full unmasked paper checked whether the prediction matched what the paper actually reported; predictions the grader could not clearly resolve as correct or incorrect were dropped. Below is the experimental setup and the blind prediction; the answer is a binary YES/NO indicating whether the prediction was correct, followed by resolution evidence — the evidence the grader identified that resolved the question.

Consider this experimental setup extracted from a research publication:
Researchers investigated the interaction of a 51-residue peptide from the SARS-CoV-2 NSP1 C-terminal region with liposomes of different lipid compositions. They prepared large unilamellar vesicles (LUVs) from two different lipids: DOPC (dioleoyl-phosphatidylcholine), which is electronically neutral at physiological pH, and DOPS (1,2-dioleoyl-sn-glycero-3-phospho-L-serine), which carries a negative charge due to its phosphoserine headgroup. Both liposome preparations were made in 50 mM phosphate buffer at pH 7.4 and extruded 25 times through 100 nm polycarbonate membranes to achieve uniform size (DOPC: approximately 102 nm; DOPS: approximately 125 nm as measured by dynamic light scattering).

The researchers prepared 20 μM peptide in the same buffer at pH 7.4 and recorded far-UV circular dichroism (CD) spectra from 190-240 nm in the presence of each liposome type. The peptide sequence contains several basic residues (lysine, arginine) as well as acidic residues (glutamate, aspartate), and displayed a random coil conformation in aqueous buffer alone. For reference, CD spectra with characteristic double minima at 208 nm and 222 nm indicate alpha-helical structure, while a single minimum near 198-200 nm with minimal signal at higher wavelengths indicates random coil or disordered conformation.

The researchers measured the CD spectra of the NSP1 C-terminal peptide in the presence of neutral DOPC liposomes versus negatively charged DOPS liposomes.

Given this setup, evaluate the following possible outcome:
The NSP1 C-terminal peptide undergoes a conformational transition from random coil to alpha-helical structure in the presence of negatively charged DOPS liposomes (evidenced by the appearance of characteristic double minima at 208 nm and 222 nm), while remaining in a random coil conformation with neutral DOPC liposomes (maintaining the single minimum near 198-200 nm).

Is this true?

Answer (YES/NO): NO